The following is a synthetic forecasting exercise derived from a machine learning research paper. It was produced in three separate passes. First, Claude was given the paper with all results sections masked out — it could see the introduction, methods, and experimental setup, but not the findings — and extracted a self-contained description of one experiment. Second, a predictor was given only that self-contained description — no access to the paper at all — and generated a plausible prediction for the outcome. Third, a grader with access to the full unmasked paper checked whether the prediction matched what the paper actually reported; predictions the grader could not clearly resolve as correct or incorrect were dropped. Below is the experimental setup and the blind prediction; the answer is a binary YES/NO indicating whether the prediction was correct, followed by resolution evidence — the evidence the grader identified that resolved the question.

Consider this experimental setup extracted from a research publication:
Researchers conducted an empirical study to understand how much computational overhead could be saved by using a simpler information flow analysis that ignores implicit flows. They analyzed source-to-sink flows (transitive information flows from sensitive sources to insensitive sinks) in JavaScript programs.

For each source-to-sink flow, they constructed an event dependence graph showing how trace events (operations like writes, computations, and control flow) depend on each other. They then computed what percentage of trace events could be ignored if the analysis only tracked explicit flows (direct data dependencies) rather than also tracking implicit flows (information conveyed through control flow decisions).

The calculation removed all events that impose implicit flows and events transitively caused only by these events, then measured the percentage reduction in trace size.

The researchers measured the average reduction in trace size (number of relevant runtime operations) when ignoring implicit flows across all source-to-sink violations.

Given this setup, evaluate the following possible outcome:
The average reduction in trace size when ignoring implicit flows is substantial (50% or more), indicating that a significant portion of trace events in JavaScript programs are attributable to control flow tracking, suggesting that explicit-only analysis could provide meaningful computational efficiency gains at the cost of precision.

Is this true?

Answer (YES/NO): NO